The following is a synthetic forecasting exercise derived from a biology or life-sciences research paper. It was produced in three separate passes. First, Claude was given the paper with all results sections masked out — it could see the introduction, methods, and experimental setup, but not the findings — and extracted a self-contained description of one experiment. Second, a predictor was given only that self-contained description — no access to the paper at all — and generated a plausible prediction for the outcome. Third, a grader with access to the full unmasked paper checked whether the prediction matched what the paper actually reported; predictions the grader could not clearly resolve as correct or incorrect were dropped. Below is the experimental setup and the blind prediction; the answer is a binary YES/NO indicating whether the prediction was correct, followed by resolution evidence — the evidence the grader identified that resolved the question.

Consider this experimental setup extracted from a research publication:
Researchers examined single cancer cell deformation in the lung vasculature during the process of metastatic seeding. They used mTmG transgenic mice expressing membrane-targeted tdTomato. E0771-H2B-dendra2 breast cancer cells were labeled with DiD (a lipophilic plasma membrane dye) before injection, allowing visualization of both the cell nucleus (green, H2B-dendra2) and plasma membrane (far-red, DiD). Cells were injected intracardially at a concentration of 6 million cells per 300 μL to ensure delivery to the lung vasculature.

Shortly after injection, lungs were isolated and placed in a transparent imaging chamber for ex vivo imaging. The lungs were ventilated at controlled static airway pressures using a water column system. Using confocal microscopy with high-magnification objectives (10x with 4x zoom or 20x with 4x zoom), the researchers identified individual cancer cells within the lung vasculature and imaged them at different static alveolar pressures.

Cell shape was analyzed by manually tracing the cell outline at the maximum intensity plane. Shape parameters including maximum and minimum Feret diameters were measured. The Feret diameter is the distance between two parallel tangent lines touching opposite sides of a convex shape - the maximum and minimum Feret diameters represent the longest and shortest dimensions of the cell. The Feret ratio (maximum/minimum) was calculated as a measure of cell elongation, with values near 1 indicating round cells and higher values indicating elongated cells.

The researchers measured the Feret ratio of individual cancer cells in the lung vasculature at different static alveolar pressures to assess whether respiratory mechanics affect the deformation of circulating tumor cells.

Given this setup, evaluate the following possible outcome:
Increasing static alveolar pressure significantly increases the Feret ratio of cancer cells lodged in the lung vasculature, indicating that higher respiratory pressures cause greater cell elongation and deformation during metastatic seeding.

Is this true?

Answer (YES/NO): NO